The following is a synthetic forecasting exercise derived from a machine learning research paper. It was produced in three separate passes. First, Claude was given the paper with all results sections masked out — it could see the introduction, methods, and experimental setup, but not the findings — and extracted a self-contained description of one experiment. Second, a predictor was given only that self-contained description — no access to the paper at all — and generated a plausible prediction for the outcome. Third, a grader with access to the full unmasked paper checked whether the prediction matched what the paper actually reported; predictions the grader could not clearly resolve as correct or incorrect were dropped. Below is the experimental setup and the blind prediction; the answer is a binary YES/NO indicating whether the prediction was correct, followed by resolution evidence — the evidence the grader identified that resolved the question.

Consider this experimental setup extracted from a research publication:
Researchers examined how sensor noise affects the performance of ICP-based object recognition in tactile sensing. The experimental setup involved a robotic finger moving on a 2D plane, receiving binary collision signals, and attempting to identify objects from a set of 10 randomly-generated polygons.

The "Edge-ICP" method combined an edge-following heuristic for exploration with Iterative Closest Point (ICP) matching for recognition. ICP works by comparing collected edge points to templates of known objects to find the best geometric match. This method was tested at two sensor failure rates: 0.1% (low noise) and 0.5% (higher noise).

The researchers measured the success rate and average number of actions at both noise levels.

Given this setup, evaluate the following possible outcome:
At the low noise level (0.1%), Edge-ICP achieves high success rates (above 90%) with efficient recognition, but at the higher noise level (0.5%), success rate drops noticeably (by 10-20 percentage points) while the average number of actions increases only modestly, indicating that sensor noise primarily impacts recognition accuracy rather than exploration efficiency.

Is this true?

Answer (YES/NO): NO